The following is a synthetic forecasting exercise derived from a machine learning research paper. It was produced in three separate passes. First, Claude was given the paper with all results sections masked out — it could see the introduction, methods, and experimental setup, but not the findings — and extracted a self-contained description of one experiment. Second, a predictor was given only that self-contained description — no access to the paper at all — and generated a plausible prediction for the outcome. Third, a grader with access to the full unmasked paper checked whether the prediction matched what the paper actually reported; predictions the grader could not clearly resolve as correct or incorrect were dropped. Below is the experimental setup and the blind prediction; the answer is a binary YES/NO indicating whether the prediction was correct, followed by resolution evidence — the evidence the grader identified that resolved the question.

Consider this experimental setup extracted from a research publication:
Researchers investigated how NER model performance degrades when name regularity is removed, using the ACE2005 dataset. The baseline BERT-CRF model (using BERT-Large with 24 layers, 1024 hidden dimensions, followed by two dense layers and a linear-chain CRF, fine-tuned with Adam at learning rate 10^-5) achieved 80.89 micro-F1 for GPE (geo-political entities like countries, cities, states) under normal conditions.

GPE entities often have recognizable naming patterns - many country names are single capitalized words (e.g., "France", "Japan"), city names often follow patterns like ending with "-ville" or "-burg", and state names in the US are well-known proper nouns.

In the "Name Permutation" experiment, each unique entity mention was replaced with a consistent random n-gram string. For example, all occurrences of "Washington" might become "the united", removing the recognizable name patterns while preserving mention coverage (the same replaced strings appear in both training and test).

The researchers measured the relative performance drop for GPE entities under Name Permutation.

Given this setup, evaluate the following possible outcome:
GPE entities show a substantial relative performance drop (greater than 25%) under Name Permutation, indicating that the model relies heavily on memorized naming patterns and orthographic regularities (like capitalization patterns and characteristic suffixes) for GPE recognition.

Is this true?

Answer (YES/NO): YES